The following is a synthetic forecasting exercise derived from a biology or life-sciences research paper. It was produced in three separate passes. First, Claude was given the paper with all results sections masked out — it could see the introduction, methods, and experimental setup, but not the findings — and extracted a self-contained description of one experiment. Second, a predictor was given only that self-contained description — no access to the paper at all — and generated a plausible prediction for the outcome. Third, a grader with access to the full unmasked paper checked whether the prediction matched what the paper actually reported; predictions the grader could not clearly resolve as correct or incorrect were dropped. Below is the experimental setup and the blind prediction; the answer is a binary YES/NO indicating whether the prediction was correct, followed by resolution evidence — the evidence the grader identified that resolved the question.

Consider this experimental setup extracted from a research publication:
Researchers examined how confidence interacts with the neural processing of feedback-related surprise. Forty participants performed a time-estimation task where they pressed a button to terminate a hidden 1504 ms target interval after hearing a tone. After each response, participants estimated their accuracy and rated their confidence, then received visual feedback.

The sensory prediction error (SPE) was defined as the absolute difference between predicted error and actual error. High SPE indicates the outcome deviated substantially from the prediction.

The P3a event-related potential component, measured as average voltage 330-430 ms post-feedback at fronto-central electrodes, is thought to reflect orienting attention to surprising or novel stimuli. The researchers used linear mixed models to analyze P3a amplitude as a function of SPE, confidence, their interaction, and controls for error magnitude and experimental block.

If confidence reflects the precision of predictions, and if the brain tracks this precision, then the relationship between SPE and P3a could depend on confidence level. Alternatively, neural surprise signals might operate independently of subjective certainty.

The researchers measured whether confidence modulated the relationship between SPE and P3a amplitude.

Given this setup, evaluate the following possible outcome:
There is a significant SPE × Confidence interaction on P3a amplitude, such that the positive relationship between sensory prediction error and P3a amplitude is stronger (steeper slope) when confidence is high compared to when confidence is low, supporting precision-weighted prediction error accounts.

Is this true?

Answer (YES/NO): NO